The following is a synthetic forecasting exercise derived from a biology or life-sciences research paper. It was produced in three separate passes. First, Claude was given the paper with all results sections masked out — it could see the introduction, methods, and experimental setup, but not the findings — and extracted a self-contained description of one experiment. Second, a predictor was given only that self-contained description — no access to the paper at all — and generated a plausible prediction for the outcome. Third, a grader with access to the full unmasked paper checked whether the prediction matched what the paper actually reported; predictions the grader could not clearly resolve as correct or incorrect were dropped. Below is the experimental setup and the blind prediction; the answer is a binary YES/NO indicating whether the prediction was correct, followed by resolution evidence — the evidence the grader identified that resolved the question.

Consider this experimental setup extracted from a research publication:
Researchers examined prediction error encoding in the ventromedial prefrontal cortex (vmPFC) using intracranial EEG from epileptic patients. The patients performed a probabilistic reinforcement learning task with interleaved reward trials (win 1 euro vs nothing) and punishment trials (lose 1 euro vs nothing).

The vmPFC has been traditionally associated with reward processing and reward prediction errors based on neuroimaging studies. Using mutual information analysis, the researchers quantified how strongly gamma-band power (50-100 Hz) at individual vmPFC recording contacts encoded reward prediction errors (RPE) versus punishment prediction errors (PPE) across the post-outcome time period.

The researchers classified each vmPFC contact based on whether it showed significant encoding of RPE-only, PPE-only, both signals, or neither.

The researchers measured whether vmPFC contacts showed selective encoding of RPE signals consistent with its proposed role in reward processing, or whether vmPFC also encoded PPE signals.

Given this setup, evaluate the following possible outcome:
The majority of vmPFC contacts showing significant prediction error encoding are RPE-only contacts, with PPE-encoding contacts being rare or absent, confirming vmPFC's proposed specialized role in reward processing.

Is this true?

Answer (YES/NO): NO